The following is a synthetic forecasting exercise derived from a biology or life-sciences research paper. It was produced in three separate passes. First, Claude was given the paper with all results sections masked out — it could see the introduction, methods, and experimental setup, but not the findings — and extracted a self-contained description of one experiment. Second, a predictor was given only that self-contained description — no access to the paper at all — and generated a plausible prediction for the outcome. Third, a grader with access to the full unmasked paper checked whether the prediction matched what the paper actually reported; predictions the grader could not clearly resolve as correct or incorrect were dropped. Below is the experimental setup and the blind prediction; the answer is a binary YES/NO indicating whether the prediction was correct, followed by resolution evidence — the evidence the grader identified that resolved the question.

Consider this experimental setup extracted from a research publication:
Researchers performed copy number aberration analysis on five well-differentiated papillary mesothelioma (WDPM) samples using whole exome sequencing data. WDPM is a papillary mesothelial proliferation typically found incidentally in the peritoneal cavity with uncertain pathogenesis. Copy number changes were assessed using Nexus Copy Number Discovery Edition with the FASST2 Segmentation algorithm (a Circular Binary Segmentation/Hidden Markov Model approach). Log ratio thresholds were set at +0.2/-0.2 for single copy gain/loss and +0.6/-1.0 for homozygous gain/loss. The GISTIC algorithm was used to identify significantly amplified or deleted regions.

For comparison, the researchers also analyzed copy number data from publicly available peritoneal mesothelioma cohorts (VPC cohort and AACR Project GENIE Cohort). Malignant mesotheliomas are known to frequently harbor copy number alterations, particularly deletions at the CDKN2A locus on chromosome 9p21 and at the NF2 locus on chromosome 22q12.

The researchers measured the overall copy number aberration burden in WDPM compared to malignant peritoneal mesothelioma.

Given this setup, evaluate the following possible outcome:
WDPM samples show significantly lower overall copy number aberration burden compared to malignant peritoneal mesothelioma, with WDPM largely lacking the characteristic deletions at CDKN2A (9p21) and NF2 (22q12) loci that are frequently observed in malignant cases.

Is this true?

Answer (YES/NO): YES